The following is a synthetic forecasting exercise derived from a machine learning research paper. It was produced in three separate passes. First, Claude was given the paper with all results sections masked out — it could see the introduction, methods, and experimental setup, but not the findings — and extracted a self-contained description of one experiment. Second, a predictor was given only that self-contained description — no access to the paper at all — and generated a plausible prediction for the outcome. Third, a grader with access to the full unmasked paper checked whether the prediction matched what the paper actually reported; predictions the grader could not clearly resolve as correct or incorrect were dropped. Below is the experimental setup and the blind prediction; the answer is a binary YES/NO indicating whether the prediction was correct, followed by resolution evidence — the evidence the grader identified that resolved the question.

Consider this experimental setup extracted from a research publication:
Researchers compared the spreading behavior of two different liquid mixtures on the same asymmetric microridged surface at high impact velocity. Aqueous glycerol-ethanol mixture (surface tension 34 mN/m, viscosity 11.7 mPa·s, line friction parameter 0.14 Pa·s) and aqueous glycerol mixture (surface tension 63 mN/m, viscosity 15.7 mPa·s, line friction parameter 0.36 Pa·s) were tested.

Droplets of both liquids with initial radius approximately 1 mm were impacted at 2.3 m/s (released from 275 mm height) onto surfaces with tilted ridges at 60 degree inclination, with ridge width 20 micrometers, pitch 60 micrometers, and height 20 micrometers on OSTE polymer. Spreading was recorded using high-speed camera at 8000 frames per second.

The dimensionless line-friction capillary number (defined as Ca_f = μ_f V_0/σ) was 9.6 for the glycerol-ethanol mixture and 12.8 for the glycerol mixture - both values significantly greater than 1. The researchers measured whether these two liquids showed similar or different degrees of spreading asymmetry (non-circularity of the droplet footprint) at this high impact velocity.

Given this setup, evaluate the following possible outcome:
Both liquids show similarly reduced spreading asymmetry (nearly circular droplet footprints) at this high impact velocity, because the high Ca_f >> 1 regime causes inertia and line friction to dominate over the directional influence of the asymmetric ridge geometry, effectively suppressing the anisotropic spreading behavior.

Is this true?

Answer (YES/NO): YES